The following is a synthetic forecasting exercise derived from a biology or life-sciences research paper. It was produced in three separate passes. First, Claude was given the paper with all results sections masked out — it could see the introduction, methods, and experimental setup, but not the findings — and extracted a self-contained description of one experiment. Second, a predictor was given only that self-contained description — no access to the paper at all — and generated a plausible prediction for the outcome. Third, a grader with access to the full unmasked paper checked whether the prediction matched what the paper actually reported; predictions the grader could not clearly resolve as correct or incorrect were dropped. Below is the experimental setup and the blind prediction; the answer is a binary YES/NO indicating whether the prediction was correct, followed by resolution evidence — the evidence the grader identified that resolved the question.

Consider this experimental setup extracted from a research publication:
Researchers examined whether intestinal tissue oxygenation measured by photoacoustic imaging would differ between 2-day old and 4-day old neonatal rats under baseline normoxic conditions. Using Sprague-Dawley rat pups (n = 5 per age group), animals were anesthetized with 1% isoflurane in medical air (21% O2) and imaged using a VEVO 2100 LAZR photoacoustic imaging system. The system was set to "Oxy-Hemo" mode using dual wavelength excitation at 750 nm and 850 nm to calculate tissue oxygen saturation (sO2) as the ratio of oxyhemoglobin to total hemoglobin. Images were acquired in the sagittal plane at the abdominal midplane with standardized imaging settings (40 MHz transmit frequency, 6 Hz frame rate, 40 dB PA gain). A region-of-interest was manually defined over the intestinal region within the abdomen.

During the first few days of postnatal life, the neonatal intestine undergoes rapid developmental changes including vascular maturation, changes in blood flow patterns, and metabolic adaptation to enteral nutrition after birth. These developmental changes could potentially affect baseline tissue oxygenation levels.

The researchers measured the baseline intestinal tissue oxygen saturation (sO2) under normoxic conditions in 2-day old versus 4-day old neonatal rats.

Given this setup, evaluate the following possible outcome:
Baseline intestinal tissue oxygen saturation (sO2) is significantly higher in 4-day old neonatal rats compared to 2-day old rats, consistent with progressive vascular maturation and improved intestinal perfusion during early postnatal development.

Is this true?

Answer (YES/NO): NO